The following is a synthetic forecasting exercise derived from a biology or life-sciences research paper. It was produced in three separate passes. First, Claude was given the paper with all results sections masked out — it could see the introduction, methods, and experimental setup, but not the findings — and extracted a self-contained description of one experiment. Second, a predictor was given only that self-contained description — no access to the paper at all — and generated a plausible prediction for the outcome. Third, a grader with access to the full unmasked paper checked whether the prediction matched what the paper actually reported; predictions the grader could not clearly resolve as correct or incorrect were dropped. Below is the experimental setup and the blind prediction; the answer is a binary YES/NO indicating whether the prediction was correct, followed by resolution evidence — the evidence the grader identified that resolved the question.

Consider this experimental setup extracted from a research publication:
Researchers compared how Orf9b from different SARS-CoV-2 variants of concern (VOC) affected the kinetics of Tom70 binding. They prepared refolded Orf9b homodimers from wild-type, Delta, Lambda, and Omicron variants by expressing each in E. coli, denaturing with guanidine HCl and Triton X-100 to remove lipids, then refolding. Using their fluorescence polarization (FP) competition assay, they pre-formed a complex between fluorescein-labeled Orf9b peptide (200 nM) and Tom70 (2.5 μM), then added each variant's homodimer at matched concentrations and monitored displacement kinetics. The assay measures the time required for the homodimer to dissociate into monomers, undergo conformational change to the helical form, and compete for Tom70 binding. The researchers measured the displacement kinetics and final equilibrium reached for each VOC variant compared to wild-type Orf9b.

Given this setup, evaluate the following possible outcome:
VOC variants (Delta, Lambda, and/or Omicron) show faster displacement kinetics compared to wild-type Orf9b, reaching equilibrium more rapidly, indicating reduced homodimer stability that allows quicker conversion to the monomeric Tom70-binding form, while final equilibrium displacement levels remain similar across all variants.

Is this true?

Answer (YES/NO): NO